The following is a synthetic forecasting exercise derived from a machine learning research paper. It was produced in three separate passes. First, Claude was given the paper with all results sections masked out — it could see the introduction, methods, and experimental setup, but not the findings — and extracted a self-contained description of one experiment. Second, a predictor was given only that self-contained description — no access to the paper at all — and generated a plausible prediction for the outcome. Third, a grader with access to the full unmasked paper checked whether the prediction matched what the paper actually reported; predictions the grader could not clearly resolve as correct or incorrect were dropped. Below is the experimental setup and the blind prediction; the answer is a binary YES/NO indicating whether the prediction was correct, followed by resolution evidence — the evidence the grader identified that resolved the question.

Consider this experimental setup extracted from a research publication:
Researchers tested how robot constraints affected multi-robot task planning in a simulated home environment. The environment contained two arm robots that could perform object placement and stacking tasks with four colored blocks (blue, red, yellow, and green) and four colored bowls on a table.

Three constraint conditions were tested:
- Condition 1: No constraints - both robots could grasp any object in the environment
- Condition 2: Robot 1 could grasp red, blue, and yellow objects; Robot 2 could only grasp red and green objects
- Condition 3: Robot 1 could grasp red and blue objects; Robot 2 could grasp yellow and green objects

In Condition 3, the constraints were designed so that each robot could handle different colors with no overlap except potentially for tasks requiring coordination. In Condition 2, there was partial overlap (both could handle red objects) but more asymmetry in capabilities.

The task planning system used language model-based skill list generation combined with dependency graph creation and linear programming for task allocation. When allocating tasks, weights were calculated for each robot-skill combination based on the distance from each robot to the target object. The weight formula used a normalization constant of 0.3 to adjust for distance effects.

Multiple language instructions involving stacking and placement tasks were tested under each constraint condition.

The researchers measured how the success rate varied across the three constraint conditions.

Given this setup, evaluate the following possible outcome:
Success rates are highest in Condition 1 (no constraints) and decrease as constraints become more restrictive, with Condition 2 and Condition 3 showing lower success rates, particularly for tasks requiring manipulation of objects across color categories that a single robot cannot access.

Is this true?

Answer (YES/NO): NO